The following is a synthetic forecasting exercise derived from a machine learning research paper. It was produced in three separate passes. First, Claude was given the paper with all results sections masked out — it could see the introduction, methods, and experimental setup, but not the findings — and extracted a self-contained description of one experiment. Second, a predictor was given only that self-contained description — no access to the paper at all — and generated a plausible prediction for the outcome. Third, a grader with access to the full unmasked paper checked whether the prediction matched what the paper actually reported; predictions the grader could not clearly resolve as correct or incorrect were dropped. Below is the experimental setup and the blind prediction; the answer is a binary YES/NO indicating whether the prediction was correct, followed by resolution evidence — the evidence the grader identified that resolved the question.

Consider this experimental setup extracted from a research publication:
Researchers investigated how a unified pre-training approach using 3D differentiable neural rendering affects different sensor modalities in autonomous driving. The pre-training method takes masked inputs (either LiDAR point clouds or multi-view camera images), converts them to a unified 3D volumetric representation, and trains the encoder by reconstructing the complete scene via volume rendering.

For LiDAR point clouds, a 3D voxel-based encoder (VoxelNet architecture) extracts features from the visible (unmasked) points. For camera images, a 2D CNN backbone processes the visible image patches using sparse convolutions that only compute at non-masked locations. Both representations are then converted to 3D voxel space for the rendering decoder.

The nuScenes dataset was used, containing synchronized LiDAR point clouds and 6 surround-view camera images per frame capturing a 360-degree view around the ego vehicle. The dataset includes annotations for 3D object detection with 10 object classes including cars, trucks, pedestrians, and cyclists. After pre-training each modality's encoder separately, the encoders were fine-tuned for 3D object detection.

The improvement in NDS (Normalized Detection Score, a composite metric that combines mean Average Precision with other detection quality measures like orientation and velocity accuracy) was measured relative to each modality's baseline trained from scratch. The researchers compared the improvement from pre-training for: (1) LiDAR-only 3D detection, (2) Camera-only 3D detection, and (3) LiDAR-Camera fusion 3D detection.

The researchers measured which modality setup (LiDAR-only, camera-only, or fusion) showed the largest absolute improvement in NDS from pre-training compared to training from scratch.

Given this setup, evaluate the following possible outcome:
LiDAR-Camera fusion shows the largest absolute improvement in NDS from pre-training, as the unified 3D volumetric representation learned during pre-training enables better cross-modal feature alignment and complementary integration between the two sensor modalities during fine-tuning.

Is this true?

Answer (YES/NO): NO